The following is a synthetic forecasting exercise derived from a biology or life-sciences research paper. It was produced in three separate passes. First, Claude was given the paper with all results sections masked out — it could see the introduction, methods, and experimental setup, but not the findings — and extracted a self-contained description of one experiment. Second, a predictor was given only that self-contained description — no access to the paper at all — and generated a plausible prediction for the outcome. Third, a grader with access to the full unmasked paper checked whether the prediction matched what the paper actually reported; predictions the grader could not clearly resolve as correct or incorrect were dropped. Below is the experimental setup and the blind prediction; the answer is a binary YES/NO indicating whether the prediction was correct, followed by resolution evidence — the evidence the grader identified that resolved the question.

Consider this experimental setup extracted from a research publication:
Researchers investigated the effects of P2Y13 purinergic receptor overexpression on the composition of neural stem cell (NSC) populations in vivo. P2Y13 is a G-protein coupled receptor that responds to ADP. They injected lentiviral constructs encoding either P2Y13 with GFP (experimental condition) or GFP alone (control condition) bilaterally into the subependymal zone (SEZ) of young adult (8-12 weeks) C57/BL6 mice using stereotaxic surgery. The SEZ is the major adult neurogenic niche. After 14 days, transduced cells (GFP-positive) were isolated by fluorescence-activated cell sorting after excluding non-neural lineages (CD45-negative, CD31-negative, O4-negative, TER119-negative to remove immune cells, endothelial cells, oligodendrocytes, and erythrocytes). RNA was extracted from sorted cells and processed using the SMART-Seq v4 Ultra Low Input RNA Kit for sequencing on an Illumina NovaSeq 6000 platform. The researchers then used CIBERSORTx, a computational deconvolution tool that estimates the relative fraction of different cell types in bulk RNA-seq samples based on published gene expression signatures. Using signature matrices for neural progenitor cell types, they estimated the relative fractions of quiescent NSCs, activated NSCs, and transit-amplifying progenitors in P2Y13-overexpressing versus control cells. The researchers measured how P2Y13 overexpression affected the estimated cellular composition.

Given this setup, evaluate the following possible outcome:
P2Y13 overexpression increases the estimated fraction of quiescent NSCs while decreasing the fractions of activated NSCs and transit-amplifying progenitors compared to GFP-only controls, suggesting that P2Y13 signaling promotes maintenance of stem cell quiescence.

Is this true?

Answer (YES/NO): NO